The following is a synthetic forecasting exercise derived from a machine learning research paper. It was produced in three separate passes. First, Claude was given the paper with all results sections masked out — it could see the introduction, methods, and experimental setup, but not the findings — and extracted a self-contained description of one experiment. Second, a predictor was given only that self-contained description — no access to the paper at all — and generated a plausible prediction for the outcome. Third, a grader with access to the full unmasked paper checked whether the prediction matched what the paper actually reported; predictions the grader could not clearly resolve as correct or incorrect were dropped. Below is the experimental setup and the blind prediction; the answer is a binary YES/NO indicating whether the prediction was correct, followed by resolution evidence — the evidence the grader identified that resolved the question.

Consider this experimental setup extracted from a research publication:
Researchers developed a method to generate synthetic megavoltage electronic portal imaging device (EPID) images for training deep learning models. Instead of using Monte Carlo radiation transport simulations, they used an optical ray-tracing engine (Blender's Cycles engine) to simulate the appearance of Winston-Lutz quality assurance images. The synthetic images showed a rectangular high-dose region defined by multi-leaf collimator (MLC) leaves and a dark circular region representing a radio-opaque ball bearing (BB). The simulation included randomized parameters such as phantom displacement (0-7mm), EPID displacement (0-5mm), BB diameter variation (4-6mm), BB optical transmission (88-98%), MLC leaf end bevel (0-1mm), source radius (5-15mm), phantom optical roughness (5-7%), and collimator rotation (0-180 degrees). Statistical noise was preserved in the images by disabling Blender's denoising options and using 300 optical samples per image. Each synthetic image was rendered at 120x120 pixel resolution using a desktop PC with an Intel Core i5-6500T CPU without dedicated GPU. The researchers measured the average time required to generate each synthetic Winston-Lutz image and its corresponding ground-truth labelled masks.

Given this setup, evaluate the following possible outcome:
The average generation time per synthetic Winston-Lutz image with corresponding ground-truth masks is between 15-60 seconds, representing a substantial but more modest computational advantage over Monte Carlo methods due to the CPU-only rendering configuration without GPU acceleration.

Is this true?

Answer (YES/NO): NO